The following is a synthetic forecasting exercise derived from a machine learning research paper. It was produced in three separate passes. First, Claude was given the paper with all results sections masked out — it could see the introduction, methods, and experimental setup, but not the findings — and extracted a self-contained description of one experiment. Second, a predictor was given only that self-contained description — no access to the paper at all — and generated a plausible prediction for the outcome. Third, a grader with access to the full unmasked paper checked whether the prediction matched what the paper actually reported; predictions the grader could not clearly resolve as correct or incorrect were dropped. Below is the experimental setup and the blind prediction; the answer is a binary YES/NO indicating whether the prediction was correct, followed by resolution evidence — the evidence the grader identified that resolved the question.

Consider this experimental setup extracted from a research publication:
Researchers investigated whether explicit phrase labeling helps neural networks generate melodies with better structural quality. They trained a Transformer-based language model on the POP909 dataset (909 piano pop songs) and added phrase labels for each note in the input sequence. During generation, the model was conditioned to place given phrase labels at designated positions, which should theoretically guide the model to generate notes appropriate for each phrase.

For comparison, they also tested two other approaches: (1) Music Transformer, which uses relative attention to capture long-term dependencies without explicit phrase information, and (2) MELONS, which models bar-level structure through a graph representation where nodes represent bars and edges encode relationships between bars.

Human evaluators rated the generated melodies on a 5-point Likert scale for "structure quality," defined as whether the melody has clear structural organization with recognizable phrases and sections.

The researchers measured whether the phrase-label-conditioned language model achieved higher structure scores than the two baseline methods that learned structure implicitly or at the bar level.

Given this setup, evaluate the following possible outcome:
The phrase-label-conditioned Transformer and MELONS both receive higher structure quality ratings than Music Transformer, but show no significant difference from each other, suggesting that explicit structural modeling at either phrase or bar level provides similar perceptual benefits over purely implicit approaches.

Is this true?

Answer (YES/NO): NO